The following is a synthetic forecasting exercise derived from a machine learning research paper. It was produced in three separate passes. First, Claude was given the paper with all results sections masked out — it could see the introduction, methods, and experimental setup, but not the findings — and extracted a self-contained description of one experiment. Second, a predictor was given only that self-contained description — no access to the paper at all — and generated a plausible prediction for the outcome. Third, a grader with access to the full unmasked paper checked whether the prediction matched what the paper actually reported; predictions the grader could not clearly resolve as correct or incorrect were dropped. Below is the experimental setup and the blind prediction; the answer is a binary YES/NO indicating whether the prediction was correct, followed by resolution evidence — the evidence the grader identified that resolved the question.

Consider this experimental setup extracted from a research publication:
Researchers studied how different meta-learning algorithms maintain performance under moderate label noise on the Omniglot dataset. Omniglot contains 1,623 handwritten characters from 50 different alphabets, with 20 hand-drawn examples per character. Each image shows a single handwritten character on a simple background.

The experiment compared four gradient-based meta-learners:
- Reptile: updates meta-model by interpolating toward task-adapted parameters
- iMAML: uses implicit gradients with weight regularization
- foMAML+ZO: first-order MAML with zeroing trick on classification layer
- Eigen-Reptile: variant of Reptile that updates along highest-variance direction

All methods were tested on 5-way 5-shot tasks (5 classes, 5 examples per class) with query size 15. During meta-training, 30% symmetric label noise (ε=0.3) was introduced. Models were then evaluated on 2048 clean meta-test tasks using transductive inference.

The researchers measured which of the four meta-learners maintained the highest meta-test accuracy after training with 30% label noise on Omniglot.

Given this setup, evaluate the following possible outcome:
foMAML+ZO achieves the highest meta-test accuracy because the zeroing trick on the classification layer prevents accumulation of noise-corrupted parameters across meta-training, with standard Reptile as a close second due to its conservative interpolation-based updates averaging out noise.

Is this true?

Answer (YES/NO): NO